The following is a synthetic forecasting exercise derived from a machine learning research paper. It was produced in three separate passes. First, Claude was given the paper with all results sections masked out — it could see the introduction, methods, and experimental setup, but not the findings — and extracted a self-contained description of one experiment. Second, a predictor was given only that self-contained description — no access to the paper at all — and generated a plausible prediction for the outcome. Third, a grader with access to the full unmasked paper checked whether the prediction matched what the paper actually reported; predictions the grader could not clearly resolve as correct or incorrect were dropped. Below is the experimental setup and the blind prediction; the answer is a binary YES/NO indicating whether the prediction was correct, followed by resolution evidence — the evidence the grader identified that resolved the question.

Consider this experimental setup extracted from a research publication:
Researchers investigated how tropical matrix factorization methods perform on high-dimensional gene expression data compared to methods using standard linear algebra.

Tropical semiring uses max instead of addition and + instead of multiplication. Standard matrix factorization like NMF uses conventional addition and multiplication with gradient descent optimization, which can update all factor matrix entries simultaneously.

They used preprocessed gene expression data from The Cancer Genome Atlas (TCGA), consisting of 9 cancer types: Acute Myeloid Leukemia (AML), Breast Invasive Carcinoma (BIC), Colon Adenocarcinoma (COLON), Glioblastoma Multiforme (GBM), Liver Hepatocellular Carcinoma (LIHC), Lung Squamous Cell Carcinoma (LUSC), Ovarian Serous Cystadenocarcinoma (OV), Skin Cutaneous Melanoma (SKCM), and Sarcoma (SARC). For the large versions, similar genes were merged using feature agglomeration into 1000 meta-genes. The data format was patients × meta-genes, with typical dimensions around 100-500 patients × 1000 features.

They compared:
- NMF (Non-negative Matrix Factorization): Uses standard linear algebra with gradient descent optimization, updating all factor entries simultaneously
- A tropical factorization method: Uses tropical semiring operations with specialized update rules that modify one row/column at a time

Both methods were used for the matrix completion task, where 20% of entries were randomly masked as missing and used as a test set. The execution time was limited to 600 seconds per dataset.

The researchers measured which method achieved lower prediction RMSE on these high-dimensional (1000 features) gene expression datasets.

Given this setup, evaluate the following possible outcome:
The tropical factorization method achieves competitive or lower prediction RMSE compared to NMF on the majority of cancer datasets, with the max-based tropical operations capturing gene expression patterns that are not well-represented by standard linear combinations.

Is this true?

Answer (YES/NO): NO